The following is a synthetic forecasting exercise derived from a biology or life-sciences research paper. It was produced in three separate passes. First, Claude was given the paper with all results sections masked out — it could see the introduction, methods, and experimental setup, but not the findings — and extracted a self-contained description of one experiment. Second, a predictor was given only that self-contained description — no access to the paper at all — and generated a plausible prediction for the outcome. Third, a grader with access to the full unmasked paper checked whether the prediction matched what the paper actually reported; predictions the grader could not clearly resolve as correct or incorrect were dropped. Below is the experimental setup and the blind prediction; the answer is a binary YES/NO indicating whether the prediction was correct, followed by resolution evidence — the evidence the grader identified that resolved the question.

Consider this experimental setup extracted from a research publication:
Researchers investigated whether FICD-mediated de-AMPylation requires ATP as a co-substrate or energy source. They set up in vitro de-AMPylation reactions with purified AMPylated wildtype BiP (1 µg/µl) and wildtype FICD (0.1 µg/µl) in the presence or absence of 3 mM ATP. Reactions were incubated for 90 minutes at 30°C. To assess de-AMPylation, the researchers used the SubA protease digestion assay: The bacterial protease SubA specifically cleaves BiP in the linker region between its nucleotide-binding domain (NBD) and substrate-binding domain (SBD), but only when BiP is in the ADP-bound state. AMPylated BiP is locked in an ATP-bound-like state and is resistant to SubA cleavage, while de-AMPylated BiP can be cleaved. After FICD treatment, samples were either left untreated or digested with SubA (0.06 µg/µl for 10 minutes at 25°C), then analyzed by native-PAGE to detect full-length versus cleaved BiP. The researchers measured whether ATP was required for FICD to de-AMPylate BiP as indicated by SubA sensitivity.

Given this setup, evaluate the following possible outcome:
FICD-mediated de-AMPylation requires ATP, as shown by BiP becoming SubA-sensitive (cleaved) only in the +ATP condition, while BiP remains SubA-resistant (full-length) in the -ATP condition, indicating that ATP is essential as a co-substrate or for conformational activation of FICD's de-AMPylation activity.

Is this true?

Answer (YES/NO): NO